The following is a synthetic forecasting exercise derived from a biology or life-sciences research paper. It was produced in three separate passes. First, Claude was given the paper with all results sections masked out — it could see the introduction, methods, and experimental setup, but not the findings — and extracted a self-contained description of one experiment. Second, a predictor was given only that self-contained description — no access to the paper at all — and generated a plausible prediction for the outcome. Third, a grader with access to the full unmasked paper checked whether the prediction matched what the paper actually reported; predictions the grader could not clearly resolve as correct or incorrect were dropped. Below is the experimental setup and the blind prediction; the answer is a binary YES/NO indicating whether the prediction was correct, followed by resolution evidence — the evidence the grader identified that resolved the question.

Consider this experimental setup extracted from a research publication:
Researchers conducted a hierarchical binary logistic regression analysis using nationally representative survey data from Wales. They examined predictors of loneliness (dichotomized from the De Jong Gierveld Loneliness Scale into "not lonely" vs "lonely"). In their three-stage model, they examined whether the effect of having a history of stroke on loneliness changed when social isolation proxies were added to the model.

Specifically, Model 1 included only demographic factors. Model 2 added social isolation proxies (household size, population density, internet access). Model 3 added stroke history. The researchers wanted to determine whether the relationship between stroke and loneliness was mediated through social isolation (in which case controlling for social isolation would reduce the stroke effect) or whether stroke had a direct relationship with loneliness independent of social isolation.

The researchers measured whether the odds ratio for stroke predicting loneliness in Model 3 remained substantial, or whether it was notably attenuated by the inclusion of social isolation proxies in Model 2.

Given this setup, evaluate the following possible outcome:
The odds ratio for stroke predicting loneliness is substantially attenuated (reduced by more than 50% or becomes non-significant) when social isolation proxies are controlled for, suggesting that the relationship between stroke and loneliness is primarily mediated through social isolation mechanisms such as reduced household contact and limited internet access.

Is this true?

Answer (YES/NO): NO